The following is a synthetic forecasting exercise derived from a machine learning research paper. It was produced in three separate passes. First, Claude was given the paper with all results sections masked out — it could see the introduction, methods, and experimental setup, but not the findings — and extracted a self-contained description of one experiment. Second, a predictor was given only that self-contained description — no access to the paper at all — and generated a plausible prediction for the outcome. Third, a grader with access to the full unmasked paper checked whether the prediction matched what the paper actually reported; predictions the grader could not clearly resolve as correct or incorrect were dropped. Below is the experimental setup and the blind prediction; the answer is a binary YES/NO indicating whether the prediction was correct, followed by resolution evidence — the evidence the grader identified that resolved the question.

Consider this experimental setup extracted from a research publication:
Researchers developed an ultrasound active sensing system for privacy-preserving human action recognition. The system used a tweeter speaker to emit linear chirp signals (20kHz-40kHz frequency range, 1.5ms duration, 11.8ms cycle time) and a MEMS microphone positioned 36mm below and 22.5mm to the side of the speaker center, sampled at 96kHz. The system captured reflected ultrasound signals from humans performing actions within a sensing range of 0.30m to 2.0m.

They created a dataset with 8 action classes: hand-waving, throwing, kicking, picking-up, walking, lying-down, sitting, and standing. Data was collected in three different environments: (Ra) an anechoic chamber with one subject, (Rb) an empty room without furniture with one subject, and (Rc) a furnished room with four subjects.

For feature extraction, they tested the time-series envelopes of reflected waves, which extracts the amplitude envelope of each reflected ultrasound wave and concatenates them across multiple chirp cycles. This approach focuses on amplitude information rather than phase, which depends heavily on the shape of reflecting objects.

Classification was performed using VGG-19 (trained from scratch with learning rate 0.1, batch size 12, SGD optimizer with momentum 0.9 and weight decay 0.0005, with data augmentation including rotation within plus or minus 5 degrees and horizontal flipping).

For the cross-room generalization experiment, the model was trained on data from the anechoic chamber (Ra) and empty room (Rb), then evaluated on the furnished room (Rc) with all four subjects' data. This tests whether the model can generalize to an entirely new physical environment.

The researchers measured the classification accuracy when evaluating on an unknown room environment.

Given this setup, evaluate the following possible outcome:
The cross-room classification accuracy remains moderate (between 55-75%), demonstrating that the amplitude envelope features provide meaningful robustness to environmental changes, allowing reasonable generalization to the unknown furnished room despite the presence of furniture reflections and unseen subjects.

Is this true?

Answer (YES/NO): NO